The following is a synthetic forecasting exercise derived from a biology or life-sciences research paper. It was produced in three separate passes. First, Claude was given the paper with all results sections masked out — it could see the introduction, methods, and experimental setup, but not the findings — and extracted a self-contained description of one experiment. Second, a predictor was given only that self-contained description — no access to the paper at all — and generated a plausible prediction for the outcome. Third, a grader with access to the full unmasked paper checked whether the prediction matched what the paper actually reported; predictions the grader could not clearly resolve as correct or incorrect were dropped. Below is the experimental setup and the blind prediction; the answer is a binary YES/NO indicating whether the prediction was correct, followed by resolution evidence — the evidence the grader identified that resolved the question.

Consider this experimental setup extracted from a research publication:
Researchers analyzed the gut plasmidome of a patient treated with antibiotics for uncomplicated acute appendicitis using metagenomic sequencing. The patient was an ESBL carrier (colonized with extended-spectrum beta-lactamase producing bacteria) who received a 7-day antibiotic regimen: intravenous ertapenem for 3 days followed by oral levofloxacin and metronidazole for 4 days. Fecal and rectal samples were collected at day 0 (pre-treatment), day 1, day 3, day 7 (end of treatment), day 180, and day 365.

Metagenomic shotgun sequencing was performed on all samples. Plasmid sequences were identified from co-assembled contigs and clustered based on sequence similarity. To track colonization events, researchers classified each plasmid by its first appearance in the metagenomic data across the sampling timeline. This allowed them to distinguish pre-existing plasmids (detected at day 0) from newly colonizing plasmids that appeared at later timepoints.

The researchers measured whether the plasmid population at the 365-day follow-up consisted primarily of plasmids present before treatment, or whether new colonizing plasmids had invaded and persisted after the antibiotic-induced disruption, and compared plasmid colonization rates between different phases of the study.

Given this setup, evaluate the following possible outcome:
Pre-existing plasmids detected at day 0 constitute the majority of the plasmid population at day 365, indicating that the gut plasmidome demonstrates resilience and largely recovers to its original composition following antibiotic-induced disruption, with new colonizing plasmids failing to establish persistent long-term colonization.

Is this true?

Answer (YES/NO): NO